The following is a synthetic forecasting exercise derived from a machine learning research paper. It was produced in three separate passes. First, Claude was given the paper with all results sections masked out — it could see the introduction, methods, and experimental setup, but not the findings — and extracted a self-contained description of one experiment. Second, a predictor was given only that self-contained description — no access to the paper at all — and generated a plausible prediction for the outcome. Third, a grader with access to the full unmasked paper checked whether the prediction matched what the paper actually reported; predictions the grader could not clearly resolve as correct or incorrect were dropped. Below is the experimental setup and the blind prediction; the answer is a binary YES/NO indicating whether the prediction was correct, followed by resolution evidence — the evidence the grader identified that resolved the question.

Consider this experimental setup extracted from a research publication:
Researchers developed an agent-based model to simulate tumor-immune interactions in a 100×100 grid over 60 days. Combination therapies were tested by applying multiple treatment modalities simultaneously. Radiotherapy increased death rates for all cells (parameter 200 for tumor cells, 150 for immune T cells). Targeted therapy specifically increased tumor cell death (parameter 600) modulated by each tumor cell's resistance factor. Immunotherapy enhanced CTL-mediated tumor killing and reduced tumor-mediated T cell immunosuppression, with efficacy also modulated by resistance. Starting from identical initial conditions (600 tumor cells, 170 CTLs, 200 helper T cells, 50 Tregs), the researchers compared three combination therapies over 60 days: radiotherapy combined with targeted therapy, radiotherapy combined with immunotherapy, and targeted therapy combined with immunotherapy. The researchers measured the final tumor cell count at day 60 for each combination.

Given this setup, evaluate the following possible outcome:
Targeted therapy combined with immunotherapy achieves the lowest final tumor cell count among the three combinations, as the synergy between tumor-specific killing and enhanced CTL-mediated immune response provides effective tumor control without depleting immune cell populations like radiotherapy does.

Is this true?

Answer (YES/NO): NO